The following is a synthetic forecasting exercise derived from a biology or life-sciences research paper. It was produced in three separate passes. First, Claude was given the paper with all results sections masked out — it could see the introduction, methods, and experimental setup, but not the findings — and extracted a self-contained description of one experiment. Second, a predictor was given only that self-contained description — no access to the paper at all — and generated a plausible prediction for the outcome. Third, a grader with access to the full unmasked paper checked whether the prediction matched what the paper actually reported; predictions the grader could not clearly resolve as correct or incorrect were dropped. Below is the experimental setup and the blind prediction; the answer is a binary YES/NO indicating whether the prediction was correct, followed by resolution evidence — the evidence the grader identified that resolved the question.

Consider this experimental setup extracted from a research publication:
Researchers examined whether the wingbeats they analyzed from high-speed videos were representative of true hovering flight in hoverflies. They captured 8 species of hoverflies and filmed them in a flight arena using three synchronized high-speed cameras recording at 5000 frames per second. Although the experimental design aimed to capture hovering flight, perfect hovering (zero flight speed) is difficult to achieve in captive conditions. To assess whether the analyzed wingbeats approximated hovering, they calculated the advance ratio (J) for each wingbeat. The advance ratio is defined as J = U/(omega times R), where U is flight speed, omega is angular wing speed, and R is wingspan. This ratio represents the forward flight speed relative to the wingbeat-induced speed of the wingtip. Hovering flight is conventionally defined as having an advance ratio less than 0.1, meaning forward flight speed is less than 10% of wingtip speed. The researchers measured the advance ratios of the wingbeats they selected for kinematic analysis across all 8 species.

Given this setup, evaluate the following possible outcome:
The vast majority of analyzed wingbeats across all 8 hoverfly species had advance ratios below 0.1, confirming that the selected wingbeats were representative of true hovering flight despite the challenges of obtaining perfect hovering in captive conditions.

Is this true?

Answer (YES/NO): YES